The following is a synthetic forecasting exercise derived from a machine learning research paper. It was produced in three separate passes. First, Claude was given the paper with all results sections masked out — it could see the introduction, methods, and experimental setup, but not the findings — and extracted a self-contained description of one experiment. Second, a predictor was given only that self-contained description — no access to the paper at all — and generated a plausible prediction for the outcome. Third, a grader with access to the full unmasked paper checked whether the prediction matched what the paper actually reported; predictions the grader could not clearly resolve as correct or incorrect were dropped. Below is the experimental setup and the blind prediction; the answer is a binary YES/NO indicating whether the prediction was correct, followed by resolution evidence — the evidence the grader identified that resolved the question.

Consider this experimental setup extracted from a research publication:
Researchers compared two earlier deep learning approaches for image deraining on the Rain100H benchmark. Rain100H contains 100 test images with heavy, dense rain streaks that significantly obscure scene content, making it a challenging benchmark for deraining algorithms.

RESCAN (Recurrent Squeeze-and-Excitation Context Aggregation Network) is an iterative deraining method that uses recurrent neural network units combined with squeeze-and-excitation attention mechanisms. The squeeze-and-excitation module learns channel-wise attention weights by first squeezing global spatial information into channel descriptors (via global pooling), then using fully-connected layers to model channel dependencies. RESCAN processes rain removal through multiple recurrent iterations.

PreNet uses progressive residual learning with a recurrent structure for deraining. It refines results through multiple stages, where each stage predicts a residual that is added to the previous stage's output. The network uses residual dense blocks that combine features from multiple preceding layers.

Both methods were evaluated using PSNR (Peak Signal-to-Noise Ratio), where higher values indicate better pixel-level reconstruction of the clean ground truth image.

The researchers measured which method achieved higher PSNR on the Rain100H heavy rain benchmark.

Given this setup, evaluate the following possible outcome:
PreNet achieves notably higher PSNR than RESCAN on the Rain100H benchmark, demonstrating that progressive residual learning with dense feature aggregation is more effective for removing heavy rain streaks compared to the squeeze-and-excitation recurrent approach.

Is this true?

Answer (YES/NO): YES